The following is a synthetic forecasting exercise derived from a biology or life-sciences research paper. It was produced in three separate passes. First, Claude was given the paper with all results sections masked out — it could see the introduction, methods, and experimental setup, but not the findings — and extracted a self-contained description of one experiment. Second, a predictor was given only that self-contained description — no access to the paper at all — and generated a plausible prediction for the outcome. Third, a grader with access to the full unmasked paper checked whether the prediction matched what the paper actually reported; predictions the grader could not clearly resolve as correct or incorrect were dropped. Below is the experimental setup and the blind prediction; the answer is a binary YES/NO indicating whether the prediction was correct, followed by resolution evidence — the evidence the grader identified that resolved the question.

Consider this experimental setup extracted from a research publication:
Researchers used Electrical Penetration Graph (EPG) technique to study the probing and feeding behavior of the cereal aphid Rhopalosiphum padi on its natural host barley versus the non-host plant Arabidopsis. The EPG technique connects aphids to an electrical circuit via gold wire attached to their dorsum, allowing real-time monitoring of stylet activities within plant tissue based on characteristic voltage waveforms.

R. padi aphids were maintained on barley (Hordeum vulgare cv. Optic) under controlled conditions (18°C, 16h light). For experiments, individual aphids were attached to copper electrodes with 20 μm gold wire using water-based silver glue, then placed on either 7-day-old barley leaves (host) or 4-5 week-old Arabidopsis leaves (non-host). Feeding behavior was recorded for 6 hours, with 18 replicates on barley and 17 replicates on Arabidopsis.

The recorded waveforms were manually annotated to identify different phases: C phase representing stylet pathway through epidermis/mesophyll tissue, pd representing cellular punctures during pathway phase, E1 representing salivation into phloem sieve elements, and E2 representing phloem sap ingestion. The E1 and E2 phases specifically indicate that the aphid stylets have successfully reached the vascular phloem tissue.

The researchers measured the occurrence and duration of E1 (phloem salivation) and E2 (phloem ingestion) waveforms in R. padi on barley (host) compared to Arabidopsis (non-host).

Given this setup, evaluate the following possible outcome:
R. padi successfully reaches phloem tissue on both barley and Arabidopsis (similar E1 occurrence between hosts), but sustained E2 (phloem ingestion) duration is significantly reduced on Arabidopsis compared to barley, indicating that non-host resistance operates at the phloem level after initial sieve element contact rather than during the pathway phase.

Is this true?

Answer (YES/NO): NO